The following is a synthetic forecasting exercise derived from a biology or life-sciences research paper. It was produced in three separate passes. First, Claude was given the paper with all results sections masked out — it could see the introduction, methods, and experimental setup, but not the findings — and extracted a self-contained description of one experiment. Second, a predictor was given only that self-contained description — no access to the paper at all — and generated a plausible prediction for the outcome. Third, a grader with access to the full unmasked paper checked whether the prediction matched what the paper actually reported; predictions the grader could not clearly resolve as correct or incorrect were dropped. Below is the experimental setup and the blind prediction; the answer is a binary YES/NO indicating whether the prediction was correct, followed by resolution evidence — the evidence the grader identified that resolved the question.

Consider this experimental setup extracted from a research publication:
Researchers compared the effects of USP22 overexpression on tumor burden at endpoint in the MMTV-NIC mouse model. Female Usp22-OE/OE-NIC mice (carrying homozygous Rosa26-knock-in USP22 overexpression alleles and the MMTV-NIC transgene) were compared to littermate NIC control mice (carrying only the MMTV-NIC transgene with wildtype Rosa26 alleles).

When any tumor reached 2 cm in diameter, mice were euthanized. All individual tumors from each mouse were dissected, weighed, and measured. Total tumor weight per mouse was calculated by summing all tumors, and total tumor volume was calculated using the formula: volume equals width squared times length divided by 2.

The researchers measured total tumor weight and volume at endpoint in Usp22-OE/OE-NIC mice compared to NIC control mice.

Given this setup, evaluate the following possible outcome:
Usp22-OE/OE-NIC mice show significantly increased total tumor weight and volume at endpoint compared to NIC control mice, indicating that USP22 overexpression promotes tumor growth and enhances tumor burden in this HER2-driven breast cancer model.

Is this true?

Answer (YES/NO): NO